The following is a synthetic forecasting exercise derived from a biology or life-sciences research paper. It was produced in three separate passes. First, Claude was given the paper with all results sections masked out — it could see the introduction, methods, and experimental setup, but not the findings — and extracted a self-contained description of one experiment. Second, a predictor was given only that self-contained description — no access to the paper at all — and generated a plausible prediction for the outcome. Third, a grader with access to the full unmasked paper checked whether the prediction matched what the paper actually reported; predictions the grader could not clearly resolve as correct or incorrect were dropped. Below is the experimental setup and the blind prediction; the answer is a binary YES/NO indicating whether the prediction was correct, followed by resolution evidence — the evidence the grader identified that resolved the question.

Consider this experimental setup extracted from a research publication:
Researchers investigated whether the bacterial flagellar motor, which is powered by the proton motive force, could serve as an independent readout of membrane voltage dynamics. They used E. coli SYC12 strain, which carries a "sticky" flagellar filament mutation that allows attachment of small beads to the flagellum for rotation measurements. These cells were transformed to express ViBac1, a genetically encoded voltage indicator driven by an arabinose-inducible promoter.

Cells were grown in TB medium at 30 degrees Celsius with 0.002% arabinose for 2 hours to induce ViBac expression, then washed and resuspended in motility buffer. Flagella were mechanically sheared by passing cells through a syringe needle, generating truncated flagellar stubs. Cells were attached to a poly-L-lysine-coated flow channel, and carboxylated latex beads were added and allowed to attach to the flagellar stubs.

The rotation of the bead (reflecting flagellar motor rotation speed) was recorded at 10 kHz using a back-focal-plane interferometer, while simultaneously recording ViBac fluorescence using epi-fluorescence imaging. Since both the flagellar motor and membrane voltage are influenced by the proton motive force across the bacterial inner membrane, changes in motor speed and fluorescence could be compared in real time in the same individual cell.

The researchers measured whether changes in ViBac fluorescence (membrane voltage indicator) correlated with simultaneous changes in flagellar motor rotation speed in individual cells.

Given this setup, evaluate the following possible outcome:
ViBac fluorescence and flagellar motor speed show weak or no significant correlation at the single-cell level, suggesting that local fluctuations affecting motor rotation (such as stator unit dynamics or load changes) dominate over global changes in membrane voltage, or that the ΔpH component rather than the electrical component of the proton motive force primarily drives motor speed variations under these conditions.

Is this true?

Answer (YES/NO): NO